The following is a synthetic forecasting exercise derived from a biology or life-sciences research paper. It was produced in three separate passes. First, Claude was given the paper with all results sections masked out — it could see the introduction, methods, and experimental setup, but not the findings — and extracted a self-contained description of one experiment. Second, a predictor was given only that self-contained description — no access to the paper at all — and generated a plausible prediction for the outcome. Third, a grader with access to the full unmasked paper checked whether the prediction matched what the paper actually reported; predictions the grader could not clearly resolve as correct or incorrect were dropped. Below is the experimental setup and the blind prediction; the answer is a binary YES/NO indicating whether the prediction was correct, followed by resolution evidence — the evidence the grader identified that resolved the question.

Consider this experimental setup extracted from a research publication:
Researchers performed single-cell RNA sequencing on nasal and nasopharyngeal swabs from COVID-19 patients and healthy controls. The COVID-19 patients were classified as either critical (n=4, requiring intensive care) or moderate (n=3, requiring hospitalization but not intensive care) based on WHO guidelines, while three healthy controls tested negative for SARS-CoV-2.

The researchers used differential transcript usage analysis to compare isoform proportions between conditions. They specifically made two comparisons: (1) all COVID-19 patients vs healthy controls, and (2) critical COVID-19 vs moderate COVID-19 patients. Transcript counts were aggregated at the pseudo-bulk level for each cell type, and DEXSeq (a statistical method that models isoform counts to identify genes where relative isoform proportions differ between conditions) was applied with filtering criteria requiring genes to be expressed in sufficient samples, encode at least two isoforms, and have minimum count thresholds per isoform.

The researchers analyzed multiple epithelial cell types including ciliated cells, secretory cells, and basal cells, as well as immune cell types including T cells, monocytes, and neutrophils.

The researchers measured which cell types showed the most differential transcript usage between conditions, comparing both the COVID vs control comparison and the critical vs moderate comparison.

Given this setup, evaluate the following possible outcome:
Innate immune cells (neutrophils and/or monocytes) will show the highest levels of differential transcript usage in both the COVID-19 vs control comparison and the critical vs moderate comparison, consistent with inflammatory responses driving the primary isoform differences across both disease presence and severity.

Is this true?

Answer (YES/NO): NO